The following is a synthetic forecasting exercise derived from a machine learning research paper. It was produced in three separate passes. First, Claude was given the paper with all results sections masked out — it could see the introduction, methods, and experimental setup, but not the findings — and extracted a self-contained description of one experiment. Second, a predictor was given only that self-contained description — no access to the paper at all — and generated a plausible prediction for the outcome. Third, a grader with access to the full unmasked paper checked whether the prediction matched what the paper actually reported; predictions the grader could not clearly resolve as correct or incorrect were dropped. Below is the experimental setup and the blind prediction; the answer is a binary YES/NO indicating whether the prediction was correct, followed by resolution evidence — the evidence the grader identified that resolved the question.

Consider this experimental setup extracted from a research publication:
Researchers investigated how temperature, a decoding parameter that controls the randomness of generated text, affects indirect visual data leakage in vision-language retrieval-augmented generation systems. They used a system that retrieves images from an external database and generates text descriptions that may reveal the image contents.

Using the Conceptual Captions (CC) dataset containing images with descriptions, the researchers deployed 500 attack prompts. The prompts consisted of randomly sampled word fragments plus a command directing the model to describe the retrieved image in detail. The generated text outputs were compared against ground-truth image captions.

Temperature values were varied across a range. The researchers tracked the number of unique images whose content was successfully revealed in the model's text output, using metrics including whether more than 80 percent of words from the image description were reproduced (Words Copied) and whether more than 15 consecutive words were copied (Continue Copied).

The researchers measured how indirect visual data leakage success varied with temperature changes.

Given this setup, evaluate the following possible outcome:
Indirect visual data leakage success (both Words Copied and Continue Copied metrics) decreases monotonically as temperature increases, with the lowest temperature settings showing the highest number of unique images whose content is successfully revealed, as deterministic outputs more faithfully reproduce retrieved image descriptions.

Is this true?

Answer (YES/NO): NO